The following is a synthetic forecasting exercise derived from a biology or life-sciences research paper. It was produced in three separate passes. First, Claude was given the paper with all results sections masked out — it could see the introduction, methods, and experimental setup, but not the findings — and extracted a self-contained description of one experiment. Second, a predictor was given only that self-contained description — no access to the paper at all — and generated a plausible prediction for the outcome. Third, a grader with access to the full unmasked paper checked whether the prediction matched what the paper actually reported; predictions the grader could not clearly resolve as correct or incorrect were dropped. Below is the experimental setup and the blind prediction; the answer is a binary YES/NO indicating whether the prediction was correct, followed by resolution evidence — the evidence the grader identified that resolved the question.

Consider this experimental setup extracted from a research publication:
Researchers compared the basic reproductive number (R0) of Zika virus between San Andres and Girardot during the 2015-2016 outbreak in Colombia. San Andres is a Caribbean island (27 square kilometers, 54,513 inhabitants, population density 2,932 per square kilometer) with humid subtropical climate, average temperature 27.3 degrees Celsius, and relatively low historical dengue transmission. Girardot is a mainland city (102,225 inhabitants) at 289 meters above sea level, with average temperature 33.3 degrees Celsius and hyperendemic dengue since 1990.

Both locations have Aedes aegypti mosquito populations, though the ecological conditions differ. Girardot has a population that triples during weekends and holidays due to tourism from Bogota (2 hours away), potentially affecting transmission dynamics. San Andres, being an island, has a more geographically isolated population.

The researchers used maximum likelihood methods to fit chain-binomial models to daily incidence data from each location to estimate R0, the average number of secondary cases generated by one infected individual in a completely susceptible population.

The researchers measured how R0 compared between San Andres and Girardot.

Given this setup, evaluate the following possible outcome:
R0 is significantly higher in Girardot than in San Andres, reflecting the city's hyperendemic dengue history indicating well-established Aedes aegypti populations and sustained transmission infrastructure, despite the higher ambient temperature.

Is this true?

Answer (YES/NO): YES